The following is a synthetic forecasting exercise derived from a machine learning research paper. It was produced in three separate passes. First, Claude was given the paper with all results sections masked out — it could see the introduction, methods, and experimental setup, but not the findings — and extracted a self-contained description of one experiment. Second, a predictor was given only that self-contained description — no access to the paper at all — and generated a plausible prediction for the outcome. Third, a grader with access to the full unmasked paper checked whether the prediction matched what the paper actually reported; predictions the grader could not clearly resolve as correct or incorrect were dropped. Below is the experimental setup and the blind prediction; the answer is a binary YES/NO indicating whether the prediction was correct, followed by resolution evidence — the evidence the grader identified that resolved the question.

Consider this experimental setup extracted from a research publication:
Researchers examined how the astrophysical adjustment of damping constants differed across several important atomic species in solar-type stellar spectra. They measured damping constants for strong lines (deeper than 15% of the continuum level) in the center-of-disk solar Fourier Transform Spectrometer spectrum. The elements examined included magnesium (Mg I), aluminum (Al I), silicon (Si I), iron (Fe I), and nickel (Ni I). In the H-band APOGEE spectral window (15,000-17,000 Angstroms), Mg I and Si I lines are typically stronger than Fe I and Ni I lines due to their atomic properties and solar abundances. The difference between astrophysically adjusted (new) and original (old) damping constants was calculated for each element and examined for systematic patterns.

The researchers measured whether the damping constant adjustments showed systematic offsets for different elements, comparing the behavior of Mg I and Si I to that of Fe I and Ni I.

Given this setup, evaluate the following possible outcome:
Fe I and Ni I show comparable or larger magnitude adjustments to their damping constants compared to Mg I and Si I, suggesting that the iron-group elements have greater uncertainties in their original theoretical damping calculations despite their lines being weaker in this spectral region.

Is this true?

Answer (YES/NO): YES